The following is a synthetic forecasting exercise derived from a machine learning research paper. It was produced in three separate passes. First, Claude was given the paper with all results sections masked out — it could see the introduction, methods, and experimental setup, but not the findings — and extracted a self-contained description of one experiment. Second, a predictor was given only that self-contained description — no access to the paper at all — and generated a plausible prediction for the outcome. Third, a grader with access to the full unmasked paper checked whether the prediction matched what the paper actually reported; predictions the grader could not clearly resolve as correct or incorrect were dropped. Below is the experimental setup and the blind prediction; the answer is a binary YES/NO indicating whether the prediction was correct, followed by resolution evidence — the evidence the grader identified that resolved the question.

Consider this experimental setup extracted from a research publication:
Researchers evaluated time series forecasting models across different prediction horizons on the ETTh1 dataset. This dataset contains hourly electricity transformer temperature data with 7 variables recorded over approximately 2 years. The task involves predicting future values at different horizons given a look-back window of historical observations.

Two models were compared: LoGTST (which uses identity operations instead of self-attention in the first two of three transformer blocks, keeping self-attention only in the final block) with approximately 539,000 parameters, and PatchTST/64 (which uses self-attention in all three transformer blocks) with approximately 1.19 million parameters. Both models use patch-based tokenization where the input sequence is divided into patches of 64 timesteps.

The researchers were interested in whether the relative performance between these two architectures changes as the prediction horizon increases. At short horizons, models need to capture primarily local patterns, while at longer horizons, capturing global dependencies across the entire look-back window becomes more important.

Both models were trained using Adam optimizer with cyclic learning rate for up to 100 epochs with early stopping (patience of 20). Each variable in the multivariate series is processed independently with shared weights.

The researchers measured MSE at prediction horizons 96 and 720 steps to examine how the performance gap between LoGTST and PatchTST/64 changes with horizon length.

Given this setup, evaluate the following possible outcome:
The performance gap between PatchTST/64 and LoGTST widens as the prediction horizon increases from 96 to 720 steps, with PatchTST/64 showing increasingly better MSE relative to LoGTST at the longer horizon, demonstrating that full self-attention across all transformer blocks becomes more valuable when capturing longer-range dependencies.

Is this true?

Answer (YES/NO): NO